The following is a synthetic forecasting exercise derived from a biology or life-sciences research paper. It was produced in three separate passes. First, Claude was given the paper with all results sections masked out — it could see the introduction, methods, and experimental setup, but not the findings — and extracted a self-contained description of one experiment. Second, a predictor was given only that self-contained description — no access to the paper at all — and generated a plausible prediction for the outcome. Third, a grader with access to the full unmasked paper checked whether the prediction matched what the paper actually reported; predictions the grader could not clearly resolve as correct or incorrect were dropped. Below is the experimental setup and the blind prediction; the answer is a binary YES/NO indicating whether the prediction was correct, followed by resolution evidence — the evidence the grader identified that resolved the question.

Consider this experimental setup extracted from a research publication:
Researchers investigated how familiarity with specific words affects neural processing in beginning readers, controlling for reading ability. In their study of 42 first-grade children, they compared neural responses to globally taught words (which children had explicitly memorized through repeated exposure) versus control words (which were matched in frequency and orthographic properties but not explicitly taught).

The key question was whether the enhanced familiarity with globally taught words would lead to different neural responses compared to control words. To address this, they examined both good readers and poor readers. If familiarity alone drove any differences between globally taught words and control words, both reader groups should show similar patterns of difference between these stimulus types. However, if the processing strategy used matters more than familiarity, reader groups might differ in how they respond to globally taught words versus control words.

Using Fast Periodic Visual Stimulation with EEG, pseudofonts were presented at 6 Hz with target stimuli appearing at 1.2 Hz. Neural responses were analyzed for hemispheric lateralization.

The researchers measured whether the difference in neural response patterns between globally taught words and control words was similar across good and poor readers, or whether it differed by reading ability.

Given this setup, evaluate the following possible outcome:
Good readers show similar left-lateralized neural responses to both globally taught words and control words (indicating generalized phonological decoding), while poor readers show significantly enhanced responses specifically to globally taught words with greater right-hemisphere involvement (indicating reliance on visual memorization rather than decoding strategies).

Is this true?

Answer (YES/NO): NO